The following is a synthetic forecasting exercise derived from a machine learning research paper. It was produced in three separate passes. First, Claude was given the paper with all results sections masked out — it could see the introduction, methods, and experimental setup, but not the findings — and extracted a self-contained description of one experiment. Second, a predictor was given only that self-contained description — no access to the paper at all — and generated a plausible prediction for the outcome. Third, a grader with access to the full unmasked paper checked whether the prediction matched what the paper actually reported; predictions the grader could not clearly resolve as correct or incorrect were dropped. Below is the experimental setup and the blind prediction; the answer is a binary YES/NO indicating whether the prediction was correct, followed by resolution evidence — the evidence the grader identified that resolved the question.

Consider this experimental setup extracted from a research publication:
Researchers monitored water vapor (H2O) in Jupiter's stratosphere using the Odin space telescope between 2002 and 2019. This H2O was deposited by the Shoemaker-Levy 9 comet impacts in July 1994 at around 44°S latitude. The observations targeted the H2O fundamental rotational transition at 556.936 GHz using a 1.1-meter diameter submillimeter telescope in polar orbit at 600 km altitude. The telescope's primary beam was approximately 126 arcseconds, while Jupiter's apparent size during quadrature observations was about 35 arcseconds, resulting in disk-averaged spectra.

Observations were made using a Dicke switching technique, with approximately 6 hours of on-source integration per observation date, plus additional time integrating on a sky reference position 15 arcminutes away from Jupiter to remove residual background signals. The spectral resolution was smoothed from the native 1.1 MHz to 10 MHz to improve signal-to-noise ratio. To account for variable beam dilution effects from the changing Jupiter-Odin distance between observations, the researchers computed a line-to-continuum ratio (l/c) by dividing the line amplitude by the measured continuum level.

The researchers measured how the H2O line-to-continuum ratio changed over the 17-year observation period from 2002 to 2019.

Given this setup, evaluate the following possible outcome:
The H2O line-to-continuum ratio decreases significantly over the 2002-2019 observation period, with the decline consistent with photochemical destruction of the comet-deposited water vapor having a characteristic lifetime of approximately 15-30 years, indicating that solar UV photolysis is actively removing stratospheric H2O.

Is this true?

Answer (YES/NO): NO